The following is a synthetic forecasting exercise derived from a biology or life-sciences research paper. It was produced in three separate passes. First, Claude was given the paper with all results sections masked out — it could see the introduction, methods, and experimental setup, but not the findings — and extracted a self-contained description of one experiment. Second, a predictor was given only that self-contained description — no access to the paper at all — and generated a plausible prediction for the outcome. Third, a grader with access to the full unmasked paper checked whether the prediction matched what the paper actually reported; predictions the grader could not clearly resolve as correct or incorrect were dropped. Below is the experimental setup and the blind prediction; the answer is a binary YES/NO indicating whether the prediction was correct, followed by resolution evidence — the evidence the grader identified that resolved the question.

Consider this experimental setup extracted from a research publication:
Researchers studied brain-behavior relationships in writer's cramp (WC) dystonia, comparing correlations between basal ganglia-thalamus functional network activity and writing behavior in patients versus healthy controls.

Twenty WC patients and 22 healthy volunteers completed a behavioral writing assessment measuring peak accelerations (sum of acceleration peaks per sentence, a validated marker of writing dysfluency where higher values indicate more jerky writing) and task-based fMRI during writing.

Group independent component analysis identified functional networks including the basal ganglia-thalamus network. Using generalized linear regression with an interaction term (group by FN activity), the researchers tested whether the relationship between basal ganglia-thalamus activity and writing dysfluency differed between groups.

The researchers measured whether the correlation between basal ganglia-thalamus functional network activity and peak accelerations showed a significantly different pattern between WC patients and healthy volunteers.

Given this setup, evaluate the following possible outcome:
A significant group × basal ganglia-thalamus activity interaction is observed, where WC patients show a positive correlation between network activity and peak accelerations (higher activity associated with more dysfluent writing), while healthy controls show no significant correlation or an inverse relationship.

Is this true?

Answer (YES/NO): NO